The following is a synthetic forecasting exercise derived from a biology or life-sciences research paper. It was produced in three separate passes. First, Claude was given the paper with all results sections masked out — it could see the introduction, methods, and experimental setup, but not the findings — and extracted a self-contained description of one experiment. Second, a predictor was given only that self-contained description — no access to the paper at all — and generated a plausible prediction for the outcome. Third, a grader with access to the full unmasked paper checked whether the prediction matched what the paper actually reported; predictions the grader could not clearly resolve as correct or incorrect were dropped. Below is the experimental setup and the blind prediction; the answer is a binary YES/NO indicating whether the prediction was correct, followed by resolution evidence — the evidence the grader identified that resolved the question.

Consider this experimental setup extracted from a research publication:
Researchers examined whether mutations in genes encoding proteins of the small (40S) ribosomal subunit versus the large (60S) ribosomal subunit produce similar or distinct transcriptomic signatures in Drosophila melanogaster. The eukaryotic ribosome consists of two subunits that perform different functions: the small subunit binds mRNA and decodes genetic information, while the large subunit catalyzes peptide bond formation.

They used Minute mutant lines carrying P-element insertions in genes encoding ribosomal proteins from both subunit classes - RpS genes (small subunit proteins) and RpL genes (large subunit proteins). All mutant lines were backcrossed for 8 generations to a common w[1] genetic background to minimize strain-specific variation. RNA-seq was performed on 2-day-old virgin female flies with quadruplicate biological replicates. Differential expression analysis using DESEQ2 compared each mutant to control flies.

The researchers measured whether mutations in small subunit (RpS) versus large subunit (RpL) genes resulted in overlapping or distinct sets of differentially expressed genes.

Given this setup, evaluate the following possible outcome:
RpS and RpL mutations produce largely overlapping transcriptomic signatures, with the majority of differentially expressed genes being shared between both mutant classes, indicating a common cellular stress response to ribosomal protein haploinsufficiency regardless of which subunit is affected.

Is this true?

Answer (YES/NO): NO